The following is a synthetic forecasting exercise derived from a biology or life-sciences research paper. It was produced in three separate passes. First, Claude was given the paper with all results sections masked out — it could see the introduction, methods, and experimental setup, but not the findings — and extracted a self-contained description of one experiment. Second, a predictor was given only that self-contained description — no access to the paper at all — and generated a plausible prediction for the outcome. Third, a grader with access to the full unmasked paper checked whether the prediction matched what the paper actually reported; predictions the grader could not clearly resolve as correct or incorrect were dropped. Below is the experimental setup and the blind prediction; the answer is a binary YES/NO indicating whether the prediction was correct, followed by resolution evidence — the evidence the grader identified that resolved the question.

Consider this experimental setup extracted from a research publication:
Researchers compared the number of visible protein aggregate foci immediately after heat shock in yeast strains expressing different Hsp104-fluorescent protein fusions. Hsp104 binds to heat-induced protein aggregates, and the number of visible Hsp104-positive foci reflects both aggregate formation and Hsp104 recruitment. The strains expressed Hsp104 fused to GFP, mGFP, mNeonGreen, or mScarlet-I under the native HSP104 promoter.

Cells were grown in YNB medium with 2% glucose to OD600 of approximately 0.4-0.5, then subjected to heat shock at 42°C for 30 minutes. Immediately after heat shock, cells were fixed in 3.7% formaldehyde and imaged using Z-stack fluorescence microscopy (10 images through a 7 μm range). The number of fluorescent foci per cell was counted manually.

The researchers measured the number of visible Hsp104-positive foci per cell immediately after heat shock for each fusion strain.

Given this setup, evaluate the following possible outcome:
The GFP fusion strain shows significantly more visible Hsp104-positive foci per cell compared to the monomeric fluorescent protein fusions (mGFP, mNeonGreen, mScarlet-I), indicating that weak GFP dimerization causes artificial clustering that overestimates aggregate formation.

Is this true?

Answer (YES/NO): NO